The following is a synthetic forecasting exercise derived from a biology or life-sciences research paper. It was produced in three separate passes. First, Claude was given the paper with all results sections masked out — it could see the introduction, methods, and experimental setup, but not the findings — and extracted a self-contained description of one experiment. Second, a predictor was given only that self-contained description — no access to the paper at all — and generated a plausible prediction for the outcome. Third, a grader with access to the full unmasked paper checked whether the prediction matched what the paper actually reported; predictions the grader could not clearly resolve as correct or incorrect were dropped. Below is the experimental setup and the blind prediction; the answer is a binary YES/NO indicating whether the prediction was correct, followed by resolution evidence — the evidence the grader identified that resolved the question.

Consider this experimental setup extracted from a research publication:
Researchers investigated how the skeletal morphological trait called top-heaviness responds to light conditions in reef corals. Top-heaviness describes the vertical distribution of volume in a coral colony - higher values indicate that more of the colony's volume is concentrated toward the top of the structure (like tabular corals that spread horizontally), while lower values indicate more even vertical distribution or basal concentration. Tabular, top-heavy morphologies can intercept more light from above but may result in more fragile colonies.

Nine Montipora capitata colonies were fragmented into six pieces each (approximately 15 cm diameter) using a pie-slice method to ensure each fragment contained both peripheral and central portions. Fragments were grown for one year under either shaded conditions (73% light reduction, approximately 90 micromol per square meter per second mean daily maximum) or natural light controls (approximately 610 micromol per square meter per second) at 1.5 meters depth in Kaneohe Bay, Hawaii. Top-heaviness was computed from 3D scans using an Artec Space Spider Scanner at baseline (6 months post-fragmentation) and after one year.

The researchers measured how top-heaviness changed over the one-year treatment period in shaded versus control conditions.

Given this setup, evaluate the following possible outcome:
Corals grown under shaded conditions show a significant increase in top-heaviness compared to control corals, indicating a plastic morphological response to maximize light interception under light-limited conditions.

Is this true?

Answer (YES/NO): NO